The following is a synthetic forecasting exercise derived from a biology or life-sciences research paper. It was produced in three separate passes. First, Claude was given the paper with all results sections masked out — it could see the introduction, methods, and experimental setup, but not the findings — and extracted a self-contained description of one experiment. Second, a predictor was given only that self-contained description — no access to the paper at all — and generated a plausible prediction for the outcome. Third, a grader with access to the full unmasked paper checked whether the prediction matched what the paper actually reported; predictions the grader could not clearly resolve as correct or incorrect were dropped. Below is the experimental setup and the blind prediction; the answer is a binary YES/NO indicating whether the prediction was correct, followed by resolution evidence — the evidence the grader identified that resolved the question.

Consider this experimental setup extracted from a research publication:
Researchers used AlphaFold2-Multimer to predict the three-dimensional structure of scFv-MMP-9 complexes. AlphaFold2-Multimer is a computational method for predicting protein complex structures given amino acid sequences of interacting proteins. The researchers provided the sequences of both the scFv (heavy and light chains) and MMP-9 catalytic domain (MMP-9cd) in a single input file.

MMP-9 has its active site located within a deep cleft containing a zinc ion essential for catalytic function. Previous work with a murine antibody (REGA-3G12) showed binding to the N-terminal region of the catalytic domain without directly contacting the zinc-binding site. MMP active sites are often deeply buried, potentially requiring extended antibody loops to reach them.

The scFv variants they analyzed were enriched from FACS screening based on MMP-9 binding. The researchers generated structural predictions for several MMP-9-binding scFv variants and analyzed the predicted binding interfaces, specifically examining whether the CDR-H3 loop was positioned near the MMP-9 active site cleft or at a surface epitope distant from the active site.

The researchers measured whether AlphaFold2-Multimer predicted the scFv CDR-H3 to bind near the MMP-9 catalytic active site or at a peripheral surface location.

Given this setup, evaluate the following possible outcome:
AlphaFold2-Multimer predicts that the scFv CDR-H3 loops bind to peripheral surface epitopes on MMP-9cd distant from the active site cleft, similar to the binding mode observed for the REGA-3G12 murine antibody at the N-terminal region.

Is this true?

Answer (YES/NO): NO